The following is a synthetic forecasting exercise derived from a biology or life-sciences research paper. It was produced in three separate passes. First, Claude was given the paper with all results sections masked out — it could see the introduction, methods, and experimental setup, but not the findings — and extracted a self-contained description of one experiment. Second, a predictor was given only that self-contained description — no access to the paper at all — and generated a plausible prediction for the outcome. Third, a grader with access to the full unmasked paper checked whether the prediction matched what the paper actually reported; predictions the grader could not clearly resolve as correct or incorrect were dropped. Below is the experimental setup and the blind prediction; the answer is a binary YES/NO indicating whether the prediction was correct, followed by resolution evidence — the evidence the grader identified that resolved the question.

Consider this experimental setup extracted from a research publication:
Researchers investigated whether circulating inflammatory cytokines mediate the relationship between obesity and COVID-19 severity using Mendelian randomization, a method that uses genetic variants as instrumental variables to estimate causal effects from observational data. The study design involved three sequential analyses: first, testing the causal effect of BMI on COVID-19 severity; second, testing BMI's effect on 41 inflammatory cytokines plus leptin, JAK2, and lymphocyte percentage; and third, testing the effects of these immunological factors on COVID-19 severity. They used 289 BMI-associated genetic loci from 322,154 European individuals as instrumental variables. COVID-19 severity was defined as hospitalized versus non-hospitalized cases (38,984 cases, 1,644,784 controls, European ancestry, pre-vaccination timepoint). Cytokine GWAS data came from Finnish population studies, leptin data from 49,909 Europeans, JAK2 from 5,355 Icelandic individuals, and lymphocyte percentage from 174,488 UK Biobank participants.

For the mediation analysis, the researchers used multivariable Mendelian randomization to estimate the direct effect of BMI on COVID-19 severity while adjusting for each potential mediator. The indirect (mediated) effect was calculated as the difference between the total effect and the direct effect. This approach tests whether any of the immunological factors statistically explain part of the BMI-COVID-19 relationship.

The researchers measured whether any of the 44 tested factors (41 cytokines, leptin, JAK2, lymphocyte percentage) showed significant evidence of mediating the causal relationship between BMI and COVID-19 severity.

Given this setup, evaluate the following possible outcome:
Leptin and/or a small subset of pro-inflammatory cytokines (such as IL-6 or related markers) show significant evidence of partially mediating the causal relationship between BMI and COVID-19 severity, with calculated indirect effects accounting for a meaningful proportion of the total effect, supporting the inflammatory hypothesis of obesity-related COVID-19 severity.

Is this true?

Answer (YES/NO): NO